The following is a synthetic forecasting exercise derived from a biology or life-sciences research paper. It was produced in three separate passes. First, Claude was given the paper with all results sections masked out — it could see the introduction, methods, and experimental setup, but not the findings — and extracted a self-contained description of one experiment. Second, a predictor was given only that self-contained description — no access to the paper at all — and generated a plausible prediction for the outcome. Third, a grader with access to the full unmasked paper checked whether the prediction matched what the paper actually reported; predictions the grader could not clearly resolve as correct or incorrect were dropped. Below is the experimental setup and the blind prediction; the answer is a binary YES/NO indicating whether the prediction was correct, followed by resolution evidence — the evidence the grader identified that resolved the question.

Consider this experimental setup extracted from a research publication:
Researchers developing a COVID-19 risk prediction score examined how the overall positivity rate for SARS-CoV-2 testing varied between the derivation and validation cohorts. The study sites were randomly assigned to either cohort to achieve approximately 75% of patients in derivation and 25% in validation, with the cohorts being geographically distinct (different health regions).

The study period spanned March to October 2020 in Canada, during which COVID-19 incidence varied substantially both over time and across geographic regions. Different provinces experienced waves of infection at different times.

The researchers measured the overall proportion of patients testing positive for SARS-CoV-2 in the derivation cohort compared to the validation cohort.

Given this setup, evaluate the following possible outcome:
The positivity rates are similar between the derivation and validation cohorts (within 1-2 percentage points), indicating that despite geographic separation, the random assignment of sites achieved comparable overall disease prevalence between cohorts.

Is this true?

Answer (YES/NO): YES